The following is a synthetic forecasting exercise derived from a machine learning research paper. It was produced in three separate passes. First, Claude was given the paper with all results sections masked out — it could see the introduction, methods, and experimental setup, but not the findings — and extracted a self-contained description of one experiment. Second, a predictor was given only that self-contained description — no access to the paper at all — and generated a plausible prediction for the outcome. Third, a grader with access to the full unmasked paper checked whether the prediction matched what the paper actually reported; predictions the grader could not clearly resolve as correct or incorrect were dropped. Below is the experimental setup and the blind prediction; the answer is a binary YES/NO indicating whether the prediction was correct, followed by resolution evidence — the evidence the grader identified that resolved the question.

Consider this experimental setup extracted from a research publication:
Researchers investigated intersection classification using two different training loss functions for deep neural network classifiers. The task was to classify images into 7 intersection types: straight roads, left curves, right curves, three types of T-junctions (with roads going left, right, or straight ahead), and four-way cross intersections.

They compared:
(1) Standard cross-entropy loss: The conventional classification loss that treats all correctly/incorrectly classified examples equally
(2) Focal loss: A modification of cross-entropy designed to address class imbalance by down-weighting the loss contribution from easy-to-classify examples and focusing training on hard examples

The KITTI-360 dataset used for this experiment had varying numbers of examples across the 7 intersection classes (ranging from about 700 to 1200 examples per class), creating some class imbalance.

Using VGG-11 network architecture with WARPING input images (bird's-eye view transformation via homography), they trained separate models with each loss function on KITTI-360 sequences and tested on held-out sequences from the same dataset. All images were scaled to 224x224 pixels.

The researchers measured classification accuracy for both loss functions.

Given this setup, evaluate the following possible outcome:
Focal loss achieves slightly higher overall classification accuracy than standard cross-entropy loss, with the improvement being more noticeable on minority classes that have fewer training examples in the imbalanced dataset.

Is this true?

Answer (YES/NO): NO